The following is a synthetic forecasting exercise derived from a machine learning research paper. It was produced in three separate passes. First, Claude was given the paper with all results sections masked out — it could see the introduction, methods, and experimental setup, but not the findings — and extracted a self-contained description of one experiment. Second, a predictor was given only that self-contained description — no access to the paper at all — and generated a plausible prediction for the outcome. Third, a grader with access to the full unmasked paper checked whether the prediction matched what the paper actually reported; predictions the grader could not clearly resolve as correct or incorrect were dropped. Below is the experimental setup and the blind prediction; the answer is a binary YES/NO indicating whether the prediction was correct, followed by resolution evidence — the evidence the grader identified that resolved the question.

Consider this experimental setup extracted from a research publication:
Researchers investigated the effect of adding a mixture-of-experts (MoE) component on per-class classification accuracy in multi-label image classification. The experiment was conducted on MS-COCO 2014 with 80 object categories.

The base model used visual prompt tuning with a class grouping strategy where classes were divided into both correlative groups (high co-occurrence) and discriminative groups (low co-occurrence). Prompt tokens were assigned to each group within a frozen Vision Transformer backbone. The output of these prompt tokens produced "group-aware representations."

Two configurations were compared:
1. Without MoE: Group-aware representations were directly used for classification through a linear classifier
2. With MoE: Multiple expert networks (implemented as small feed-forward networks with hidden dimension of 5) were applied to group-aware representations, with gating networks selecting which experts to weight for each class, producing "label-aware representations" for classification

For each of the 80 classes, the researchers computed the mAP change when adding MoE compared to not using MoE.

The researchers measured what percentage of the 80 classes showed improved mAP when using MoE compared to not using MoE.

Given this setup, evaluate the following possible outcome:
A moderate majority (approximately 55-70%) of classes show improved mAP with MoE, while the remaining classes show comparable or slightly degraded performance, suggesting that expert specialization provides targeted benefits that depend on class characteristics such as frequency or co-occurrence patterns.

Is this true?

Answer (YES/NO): NO